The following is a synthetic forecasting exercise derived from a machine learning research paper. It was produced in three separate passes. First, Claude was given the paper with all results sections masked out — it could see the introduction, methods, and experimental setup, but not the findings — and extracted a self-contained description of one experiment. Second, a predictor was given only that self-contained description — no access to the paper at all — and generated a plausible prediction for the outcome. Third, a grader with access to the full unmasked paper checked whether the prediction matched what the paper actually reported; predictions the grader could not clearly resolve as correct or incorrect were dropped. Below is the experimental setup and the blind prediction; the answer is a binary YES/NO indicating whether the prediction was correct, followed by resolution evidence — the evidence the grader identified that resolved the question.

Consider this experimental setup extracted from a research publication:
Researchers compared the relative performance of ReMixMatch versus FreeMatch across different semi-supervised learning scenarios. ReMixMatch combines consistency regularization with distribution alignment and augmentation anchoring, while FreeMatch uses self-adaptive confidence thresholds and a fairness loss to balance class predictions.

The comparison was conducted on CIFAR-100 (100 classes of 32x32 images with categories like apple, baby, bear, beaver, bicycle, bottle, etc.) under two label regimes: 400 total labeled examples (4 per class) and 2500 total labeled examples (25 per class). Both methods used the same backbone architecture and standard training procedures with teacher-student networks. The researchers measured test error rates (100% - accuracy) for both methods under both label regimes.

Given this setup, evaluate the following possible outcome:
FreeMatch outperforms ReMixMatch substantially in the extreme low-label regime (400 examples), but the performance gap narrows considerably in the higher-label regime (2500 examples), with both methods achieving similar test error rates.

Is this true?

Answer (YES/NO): NO